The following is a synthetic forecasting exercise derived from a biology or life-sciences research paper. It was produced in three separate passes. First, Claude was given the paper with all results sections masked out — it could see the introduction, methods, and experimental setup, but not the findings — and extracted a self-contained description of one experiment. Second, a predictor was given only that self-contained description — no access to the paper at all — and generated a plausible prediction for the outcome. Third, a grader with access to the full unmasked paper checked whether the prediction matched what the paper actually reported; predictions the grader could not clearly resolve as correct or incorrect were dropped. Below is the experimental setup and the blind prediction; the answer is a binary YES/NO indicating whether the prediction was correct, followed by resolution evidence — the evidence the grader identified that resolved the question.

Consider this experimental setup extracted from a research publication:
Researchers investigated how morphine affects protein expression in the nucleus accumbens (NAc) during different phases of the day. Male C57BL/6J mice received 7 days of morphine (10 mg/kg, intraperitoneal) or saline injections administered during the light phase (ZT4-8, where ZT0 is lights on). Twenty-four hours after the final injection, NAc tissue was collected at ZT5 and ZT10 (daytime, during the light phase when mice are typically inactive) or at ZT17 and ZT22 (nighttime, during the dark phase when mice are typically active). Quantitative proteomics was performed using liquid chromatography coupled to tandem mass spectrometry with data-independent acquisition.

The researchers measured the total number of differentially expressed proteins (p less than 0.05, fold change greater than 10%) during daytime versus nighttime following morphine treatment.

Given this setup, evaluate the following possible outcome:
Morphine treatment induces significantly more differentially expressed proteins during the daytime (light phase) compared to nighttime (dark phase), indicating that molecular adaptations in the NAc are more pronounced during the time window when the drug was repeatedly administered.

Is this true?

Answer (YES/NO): NO